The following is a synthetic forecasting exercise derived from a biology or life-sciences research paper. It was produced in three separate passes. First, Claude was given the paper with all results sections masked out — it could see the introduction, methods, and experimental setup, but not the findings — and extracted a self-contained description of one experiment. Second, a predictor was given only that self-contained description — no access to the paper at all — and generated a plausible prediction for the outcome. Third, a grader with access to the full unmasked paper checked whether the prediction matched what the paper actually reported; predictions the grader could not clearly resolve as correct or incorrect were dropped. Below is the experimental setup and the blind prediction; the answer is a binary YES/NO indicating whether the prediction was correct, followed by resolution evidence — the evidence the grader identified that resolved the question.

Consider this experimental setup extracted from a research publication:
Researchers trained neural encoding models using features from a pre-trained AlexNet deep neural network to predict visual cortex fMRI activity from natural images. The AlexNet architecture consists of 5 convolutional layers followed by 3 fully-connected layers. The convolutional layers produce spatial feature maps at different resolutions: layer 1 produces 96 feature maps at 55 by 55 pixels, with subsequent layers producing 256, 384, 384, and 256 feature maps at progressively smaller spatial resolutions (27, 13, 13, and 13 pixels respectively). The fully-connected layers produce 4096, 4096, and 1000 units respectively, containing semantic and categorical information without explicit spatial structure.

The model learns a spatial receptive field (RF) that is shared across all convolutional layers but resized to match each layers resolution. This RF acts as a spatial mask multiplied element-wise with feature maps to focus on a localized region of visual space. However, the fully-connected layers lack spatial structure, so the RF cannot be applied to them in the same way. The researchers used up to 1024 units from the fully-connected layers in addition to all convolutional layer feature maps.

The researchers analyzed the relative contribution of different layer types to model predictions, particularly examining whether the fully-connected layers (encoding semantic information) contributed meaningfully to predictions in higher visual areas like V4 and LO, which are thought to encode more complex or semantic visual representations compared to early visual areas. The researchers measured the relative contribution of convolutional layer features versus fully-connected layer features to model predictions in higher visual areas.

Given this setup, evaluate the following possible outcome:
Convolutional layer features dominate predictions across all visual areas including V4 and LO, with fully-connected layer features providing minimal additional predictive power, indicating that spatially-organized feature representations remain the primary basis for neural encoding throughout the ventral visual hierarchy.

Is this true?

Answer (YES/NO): NO